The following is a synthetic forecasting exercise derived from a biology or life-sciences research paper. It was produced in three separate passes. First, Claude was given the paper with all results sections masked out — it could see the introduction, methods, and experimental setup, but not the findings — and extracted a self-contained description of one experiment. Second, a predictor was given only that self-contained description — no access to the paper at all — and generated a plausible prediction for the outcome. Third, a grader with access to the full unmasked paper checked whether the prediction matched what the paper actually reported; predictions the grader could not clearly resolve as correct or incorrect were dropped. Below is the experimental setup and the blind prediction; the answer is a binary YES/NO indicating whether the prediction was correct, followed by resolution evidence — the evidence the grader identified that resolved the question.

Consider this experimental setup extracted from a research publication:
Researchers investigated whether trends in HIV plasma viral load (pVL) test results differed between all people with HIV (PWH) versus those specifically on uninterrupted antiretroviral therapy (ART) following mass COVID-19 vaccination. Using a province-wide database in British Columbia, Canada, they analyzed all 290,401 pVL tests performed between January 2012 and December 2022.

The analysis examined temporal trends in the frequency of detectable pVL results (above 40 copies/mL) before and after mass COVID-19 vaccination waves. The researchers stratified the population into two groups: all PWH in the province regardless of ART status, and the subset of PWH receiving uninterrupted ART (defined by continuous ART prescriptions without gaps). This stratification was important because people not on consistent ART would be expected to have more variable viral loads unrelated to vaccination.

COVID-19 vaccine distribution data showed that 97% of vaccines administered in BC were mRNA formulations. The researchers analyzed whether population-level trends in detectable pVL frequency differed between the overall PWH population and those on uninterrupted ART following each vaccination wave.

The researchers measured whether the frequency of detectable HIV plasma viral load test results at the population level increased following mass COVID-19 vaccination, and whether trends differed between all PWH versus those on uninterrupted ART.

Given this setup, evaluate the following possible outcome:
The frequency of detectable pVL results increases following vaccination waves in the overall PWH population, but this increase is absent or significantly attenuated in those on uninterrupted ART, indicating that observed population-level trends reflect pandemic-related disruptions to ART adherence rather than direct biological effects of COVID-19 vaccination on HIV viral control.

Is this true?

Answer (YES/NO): NO